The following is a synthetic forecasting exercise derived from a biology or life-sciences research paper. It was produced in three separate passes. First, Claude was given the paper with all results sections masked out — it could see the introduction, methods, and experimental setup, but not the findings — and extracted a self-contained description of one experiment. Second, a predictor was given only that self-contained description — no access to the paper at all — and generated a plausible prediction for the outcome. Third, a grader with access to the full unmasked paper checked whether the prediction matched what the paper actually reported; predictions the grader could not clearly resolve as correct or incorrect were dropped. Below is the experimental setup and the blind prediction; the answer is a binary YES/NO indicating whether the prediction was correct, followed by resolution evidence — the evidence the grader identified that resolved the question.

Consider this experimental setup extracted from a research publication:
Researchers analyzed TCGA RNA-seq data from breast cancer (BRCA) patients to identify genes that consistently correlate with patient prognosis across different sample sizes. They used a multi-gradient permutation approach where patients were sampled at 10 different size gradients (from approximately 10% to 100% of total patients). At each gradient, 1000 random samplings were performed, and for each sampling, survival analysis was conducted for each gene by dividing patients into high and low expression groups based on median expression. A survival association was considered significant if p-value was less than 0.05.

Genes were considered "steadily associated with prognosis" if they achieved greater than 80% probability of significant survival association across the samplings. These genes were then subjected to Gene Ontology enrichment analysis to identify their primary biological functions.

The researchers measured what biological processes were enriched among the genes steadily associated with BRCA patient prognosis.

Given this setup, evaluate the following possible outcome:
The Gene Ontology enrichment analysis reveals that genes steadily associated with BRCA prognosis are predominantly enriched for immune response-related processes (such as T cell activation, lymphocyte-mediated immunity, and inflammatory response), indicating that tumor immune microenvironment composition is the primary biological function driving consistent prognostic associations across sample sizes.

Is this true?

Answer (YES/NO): YES